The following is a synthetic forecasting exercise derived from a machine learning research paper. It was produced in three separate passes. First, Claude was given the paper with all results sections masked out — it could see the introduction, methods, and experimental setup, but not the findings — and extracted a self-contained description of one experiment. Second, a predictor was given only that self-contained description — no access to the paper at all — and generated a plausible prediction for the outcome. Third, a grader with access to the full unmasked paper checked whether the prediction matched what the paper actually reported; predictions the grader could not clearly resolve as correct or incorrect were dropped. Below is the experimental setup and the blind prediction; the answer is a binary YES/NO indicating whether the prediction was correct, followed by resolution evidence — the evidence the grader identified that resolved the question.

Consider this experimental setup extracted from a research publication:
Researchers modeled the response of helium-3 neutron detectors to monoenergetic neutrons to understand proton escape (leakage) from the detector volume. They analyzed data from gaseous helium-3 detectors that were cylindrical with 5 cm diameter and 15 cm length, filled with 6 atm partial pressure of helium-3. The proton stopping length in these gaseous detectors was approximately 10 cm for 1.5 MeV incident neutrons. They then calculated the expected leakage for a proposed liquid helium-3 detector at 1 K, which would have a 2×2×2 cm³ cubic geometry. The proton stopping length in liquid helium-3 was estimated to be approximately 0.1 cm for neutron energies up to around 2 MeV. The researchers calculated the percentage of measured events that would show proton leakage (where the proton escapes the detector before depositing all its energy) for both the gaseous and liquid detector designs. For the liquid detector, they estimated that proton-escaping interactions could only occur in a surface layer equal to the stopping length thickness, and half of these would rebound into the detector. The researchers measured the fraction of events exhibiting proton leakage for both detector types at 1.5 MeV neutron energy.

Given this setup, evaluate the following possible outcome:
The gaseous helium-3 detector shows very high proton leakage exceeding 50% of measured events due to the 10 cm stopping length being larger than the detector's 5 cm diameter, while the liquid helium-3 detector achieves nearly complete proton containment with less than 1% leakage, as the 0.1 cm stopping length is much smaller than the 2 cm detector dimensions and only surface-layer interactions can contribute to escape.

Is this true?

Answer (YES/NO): NO